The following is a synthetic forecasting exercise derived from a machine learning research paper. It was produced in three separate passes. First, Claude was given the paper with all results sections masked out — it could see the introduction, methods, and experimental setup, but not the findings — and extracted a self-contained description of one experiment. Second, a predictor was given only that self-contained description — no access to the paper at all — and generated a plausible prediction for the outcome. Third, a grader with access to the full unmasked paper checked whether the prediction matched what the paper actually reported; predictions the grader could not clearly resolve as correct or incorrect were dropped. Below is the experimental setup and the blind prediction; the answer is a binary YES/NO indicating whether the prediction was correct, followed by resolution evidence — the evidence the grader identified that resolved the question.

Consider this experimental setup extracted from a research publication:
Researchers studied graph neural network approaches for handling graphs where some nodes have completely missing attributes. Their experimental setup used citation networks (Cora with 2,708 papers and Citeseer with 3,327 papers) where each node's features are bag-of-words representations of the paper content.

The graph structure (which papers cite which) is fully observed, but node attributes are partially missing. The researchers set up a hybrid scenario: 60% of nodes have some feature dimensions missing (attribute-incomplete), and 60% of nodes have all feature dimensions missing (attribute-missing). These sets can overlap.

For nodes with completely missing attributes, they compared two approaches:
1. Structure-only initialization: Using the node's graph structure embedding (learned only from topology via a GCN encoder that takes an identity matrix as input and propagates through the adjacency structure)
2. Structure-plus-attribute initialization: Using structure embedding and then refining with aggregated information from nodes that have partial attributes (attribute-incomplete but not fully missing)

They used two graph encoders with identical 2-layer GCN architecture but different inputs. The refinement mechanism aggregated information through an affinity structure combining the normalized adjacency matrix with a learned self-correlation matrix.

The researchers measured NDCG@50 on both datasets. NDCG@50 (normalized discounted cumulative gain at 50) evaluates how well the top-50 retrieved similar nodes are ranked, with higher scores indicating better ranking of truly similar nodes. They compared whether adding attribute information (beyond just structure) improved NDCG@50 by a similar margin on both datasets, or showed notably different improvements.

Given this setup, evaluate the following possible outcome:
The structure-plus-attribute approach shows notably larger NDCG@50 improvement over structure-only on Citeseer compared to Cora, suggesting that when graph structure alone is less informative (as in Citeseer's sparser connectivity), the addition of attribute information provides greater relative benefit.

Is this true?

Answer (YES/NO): NO